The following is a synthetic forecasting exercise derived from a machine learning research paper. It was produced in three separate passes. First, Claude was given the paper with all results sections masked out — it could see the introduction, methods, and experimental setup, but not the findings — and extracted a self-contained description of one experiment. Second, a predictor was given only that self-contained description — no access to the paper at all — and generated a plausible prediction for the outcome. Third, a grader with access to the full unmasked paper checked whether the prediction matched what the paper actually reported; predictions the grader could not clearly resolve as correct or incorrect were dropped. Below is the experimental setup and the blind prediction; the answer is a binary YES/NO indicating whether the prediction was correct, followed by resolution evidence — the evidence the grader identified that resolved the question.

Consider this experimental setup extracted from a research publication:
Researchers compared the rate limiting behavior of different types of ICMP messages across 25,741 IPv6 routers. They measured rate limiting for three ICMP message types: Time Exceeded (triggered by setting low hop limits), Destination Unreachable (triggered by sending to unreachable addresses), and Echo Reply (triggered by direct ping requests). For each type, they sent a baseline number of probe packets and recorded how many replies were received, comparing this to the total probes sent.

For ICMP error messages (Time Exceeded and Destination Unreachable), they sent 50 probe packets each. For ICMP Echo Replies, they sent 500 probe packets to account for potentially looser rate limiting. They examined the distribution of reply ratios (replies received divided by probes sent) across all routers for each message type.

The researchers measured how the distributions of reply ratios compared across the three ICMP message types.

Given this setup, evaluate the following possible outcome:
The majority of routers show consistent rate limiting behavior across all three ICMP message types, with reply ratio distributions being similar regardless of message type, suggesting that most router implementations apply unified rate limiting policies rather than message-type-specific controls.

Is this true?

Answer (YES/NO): NO